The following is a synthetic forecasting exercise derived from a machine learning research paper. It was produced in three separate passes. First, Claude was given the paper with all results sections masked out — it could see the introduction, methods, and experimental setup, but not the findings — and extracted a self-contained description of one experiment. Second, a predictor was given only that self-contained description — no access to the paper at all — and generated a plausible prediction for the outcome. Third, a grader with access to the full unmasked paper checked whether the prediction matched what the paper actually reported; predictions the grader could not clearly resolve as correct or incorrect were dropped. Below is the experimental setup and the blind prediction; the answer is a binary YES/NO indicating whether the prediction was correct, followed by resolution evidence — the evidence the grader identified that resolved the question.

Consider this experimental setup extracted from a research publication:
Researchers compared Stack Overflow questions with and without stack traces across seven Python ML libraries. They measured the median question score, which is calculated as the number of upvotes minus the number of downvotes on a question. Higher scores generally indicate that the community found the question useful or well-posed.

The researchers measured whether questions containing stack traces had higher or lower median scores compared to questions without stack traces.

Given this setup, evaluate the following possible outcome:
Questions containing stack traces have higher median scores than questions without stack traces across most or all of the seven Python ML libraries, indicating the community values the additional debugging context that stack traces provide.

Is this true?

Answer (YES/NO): NO